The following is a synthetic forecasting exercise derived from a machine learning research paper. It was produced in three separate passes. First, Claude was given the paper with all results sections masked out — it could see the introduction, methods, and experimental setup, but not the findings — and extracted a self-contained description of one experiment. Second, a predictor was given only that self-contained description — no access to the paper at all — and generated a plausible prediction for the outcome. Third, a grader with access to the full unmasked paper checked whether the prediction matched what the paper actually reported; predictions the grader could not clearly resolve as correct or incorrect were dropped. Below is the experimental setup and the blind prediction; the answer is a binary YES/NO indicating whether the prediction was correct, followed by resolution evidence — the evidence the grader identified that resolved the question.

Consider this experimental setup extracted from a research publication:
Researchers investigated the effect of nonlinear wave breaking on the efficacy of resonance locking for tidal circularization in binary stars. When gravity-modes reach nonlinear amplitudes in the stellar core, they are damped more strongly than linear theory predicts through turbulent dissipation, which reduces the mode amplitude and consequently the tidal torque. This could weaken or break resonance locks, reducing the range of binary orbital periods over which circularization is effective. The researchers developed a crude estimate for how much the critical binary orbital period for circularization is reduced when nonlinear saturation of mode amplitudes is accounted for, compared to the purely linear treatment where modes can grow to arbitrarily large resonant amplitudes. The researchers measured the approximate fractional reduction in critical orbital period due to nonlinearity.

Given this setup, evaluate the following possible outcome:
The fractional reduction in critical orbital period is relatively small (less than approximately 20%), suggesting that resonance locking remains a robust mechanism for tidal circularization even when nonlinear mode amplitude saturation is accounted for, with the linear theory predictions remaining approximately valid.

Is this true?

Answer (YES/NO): NO